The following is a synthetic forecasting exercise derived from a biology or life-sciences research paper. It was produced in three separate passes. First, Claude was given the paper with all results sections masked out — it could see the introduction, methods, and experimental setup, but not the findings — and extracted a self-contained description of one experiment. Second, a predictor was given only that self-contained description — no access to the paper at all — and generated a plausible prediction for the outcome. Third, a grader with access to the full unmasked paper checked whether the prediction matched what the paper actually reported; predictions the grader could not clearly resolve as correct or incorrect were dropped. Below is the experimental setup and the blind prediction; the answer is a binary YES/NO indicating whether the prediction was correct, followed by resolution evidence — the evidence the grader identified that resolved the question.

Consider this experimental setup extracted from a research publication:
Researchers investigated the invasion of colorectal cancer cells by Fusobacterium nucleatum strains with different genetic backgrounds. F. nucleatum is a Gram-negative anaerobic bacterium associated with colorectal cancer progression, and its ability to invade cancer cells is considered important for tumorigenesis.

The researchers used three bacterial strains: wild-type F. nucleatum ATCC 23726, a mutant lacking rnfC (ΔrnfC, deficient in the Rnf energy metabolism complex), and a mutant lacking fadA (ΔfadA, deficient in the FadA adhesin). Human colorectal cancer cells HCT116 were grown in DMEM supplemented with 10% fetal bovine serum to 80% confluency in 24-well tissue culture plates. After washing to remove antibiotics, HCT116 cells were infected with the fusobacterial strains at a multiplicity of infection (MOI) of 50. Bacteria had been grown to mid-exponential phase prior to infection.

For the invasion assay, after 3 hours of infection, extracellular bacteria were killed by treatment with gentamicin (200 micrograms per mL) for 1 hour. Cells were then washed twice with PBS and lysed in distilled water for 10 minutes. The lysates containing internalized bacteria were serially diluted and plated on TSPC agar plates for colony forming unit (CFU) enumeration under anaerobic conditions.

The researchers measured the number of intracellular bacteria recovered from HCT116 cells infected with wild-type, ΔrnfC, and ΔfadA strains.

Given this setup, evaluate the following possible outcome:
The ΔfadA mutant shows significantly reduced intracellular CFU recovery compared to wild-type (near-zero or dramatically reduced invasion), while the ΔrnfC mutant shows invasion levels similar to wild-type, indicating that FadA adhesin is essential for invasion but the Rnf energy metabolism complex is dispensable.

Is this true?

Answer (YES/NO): NO